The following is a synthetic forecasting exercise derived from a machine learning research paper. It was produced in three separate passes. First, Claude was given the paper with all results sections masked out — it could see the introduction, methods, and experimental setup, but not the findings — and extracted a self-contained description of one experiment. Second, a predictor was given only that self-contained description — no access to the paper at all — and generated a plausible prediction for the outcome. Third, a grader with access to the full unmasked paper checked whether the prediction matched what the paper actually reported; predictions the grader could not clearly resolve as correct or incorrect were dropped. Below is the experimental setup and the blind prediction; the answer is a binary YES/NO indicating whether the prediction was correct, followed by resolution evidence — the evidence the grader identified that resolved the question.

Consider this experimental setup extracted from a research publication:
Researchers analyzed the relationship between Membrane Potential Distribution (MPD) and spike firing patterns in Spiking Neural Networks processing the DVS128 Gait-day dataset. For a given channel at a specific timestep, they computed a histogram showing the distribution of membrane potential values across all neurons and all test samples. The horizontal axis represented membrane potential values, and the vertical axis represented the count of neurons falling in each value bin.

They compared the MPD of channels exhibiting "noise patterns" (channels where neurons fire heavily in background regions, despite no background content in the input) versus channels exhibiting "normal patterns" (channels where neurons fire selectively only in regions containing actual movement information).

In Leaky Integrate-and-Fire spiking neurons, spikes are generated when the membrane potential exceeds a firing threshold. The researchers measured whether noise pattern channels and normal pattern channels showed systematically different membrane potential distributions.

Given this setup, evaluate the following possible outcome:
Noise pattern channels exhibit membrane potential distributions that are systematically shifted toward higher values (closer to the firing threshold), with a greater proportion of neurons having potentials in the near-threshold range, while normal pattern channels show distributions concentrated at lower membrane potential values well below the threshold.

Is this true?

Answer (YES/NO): YES